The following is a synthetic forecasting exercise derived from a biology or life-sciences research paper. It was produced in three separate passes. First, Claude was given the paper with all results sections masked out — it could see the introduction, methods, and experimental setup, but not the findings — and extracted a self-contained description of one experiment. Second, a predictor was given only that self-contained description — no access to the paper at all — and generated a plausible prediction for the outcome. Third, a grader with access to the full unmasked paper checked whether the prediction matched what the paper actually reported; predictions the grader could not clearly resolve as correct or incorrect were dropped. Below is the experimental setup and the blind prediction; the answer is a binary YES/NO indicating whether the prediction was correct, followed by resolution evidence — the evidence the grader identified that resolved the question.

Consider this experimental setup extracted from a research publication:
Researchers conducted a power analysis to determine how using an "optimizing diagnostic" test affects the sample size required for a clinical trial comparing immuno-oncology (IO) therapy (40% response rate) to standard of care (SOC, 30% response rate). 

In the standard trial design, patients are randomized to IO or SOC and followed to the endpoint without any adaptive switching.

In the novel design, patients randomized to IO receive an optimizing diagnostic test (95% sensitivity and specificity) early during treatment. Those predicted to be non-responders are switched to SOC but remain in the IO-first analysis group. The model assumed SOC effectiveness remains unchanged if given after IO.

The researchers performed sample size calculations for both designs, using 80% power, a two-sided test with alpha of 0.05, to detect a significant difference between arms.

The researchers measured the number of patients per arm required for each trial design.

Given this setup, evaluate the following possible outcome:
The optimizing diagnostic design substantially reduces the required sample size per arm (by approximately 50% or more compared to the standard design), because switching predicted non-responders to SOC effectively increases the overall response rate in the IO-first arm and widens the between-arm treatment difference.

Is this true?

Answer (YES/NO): YES